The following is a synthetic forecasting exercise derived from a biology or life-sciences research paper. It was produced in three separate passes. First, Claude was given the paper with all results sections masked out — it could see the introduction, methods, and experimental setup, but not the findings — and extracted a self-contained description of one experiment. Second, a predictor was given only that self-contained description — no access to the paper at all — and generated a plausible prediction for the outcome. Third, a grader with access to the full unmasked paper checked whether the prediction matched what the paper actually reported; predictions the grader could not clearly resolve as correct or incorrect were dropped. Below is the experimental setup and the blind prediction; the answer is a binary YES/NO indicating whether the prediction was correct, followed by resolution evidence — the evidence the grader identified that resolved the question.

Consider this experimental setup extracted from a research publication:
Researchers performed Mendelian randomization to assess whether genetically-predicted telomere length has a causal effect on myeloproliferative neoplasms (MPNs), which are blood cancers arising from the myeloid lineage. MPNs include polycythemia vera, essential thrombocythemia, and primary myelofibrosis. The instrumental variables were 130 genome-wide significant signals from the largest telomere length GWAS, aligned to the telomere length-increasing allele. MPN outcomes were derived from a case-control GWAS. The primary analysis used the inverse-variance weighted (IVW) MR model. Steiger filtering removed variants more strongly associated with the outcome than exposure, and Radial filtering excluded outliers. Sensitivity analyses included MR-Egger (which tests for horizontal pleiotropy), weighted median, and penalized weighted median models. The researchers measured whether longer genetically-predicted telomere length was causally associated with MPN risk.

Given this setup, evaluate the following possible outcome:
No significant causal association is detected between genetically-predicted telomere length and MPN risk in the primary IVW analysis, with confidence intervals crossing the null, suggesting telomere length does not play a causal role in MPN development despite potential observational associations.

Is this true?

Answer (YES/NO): NO